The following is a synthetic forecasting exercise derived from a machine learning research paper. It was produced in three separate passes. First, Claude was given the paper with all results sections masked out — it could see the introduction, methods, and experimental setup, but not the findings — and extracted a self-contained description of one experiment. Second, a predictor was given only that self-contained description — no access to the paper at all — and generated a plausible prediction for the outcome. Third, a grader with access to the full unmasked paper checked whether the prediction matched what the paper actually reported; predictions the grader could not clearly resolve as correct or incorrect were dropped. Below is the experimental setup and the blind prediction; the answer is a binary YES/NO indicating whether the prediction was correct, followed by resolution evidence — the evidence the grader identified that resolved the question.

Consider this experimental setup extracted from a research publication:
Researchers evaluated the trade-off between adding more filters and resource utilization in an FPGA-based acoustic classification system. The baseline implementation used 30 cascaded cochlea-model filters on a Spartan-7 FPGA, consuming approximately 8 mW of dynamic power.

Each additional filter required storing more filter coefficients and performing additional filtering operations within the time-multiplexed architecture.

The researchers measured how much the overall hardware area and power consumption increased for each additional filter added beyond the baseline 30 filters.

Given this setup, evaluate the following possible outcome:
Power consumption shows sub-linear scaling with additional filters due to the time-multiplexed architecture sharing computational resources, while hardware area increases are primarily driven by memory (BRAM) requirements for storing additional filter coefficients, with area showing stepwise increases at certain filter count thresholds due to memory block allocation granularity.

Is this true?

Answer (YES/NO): NO